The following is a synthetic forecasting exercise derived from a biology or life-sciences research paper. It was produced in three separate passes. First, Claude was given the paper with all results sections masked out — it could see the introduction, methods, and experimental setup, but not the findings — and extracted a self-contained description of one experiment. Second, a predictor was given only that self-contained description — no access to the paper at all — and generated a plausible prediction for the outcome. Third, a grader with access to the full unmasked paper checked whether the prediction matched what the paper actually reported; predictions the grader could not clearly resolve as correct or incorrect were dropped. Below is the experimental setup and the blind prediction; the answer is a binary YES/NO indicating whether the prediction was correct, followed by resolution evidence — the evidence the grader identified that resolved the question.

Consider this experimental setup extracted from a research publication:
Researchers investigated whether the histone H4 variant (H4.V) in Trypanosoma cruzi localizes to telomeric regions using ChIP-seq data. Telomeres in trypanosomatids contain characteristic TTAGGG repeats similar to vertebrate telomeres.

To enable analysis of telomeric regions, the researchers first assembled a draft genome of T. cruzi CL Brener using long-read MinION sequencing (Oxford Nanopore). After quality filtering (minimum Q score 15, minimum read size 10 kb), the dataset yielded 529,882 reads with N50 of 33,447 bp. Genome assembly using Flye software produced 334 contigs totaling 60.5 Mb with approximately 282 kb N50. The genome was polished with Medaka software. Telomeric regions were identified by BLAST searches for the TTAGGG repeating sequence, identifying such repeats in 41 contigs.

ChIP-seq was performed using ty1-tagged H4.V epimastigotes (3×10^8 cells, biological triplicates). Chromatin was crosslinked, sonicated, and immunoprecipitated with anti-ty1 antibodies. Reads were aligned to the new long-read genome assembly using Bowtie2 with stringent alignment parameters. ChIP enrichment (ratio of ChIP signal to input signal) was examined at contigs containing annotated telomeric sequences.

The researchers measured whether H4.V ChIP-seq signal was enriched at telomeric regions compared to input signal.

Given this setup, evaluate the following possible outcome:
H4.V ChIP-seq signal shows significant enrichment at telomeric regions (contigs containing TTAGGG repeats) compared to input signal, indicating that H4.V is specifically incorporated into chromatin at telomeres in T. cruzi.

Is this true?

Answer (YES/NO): YES